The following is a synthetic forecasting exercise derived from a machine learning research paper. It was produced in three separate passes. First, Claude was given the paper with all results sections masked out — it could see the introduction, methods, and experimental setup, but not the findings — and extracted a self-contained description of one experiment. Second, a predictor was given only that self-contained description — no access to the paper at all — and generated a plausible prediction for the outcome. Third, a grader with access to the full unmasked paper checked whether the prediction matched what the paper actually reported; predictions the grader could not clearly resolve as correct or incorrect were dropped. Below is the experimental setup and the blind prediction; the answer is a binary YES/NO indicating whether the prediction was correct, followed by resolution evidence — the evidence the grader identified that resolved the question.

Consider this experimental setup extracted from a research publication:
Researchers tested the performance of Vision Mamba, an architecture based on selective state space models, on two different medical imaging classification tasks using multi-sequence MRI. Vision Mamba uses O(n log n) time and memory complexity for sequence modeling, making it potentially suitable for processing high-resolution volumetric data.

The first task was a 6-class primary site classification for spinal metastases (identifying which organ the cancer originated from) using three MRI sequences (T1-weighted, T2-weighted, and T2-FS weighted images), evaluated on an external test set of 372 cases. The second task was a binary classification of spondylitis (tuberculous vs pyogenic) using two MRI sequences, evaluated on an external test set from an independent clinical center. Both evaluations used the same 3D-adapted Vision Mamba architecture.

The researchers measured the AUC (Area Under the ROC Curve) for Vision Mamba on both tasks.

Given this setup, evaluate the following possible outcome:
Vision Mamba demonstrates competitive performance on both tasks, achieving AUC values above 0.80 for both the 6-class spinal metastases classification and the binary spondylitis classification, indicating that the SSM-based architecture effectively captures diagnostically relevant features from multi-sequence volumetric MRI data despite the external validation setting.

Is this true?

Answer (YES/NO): NO